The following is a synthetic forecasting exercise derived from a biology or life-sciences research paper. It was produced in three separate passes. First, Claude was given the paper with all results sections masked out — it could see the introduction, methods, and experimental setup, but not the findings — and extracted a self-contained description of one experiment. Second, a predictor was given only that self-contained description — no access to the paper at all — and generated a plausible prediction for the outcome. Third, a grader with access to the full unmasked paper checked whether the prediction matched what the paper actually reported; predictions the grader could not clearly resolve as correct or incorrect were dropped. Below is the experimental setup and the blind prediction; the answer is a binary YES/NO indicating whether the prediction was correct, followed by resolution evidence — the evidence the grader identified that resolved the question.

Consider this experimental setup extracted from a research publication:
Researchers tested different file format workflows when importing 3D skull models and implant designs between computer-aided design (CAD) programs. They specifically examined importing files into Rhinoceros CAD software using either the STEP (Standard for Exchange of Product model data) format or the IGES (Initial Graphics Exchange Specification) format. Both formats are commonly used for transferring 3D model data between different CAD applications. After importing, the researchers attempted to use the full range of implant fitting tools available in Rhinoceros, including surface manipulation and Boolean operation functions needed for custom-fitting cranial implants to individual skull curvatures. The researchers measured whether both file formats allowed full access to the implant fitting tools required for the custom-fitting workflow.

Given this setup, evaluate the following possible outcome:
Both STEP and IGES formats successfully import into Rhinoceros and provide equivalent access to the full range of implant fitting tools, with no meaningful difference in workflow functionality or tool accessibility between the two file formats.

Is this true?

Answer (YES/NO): NO